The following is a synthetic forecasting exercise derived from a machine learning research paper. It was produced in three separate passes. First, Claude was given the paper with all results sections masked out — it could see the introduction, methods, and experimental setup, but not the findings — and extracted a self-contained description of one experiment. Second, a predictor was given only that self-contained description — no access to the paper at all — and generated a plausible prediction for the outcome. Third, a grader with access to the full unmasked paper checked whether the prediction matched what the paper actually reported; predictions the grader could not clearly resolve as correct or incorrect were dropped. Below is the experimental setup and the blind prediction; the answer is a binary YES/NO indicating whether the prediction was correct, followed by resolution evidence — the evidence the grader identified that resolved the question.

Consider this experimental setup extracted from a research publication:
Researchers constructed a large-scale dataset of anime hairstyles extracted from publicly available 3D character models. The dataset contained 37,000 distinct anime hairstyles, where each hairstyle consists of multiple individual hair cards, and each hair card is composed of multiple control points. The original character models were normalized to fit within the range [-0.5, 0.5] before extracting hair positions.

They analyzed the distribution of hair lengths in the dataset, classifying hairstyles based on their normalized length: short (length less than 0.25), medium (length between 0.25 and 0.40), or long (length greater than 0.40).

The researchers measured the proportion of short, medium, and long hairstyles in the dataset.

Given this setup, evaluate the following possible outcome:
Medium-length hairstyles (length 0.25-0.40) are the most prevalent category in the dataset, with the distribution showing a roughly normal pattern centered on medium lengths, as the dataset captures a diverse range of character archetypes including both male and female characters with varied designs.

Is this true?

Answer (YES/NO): NO